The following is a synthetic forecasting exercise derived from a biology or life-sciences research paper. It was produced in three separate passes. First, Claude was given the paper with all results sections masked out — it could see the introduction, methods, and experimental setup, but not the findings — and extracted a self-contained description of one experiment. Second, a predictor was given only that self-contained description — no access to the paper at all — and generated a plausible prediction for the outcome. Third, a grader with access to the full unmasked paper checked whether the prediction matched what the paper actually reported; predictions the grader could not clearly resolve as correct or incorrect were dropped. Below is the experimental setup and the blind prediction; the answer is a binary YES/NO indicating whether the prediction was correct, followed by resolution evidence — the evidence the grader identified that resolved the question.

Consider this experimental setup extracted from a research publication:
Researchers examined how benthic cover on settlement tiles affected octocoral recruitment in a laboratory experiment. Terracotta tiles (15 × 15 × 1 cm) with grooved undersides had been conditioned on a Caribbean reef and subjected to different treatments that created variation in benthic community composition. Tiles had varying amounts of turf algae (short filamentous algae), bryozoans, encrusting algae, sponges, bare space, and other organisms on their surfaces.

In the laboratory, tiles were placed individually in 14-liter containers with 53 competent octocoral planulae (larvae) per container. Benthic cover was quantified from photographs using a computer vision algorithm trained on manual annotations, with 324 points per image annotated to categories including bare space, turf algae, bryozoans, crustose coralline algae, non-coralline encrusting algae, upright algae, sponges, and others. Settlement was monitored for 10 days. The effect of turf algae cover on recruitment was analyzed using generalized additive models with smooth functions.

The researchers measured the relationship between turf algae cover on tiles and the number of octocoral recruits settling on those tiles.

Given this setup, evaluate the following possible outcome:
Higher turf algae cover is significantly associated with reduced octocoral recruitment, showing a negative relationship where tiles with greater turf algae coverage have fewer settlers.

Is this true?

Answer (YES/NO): NO